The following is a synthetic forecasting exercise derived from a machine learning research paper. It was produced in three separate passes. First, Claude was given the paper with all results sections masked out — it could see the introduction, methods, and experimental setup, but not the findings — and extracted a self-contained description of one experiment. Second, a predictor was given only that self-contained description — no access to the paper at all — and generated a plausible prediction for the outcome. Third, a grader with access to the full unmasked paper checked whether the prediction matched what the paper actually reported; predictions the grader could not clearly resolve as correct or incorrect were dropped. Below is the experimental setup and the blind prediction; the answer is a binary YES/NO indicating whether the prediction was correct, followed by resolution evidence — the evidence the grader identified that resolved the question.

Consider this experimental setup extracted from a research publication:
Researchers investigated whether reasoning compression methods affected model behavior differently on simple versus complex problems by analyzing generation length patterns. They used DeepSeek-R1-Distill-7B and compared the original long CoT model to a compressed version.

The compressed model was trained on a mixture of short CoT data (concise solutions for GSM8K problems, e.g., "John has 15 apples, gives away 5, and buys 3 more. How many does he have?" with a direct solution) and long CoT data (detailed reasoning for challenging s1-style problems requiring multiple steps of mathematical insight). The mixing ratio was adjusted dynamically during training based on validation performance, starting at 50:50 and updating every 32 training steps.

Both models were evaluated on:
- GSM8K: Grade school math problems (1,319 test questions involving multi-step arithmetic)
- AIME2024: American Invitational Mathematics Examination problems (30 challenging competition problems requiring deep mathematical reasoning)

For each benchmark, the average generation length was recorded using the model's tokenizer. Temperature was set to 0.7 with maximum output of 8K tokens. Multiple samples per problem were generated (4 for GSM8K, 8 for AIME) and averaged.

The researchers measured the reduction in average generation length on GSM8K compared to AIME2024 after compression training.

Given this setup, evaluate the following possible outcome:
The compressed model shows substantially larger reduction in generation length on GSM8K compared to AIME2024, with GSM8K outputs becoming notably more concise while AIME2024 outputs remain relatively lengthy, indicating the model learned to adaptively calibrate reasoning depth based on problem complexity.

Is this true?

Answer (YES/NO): YES